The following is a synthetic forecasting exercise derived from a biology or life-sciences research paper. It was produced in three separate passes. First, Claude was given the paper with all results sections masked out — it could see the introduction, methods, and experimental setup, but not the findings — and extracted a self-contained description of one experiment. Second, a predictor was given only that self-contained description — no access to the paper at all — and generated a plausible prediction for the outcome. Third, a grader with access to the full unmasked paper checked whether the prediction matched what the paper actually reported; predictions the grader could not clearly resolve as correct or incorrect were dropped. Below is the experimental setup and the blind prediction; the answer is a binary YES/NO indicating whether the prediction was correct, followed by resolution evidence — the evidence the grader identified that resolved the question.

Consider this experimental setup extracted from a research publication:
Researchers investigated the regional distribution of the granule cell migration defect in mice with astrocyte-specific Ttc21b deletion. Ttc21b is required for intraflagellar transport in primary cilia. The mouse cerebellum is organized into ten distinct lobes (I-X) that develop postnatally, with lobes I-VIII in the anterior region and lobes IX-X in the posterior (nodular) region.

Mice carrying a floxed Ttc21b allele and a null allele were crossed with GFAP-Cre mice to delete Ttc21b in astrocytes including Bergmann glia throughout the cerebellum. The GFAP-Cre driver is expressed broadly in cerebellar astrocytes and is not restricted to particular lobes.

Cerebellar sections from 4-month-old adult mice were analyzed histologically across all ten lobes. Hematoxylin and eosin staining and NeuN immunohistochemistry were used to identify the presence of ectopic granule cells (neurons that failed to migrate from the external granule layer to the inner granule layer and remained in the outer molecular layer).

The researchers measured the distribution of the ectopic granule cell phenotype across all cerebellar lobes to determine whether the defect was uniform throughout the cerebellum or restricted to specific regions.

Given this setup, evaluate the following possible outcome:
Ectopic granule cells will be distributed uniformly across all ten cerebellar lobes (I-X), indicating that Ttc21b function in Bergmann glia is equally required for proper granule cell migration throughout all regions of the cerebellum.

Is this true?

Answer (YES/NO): NO